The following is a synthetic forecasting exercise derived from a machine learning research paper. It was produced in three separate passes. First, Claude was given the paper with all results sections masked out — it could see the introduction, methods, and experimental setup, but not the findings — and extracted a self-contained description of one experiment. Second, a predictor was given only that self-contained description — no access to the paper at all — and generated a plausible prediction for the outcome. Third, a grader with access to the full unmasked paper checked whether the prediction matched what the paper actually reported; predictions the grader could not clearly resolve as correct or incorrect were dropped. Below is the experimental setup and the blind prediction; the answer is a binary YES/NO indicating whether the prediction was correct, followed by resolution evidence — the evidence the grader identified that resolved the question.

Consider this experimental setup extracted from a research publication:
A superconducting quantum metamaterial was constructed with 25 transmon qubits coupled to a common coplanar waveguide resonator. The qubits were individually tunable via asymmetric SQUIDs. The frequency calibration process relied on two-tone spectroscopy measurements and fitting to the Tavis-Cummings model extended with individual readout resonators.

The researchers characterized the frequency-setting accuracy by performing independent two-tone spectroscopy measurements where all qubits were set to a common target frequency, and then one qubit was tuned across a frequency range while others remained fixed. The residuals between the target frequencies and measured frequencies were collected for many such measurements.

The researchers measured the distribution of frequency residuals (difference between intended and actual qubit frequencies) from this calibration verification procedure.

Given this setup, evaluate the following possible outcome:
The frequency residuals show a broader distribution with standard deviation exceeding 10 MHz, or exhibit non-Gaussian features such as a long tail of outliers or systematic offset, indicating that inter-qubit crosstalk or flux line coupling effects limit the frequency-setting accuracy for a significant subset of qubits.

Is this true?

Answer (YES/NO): YES